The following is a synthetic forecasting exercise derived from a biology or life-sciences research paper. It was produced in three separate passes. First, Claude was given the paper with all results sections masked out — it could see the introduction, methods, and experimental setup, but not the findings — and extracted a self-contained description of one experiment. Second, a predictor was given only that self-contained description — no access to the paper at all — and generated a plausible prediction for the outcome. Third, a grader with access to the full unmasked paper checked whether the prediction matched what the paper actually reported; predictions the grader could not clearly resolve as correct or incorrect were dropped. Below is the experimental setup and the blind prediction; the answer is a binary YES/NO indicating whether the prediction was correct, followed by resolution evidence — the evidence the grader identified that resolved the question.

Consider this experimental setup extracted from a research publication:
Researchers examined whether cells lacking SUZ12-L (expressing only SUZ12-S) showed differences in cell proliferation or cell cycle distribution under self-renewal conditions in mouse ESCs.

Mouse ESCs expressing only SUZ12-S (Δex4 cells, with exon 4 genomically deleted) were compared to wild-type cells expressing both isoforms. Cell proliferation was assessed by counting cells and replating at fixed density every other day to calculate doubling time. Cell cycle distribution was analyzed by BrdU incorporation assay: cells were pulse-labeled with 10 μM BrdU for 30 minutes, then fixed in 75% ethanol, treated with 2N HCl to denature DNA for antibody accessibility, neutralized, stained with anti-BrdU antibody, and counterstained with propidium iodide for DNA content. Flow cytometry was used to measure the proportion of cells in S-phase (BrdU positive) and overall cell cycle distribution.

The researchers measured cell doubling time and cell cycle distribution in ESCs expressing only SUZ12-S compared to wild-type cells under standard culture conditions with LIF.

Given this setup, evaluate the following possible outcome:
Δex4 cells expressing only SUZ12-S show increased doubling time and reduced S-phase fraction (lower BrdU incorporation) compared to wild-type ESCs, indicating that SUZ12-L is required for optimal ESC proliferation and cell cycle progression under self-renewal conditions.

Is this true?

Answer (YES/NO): NO